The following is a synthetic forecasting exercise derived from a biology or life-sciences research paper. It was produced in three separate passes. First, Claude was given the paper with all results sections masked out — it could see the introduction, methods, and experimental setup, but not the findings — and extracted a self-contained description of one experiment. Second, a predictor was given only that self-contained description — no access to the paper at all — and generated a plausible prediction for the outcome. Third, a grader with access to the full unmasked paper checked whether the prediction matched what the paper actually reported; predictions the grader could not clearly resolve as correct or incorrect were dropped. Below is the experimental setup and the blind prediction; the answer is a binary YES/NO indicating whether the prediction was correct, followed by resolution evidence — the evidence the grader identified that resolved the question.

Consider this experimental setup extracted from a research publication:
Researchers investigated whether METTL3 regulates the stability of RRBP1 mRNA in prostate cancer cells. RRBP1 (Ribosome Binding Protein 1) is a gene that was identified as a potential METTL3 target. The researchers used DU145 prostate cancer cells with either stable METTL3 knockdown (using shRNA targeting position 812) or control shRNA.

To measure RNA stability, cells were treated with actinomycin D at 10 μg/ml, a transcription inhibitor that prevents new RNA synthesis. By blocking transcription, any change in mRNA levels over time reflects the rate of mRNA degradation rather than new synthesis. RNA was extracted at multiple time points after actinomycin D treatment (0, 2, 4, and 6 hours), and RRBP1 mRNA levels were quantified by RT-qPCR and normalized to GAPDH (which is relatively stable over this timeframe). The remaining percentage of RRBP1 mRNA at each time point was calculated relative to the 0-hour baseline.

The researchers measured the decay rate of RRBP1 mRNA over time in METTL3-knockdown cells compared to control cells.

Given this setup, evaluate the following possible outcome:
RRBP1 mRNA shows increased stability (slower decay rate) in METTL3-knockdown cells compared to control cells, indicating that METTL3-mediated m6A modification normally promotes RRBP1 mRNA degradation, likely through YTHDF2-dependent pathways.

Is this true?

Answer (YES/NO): NO